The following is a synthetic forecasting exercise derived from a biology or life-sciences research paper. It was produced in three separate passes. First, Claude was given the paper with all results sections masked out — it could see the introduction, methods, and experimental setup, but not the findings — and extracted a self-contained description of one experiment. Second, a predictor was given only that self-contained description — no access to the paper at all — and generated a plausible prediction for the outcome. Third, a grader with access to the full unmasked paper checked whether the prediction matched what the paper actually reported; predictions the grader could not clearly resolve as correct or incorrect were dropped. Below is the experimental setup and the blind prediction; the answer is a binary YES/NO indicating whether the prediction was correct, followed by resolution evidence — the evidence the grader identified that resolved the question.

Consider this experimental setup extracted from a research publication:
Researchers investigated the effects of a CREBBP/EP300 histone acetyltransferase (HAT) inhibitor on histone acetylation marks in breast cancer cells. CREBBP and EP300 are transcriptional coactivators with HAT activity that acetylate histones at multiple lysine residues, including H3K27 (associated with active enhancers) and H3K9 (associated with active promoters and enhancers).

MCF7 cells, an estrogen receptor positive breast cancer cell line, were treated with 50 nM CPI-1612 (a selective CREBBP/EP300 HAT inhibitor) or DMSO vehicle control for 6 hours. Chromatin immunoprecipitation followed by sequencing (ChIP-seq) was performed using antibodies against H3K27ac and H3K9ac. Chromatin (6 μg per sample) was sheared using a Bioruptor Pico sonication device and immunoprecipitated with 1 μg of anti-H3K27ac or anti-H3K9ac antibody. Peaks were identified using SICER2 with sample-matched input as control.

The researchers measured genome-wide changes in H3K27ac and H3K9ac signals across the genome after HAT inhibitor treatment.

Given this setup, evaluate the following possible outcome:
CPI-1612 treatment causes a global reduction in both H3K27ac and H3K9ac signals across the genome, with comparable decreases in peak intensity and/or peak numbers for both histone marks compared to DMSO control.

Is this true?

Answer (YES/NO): NO